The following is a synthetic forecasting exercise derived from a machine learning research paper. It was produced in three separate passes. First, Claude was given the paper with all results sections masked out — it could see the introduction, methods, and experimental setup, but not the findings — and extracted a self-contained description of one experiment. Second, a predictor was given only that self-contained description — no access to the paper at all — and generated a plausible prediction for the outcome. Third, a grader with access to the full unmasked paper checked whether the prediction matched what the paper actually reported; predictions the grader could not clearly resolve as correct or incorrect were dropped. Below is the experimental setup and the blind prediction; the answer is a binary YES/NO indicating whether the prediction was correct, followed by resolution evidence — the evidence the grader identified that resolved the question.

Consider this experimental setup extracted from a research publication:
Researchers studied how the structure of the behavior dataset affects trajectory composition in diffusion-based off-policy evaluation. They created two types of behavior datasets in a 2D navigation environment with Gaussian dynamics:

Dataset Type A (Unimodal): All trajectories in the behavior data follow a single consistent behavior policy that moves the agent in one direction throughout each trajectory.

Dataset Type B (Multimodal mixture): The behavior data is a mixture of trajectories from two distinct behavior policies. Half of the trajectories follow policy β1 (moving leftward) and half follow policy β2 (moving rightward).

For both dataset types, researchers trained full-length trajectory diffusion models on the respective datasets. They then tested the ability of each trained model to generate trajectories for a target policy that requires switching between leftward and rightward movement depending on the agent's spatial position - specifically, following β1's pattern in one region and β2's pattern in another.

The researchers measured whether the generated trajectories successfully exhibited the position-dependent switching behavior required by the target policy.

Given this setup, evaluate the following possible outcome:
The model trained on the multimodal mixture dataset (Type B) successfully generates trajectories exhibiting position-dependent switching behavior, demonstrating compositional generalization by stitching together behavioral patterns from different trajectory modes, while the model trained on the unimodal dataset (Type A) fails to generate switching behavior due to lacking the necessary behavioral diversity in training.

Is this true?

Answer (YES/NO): NO